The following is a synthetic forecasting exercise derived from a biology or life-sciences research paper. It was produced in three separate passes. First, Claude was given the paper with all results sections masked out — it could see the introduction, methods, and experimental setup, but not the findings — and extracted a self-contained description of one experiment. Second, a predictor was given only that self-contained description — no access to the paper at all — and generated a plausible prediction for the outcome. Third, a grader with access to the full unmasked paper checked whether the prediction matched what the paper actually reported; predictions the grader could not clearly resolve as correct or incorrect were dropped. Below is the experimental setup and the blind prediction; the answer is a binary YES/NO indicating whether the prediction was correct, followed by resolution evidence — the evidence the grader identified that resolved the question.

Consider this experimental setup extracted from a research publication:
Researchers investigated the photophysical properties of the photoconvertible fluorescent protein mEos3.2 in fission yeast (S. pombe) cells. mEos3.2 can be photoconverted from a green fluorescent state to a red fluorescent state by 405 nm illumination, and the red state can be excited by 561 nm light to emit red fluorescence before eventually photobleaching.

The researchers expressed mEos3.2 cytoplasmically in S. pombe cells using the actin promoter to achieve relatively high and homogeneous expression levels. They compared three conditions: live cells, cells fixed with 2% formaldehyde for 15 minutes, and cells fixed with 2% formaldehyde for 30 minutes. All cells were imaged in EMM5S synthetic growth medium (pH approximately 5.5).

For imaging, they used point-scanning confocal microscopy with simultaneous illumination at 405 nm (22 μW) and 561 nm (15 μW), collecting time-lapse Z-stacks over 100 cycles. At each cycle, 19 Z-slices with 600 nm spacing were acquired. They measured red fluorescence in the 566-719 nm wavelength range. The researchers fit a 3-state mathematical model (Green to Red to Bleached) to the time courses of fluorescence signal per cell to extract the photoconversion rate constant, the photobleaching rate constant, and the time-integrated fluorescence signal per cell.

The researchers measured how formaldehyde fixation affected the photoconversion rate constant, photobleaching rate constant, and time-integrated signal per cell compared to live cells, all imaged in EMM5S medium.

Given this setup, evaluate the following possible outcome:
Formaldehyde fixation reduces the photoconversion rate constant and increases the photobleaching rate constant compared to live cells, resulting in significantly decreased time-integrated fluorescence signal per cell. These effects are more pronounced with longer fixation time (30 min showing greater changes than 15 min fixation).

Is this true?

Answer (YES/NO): NO